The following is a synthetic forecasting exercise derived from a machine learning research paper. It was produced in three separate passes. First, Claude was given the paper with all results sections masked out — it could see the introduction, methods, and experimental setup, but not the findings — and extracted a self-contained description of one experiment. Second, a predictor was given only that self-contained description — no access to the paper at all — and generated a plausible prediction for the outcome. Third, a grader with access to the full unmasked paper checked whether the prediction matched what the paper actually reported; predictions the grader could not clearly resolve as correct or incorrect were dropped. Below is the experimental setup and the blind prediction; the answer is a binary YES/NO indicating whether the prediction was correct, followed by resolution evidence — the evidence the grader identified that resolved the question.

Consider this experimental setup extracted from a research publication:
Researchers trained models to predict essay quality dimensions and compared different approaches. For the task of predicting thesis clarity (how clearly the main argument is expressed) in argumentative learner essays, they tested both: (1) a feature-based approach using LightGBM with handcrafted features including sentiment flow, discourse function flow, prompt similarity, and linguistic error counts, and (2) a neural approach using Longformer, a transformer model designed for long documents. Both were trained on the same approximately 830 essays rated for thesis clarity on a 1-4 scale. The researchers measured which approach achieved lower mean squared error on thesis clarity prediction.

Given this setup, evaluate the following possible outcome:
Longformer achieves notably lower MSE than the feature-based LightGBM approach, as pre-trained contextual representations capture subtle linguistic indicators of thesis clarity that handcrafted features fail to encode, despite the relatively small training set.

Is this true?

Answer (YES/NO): NO